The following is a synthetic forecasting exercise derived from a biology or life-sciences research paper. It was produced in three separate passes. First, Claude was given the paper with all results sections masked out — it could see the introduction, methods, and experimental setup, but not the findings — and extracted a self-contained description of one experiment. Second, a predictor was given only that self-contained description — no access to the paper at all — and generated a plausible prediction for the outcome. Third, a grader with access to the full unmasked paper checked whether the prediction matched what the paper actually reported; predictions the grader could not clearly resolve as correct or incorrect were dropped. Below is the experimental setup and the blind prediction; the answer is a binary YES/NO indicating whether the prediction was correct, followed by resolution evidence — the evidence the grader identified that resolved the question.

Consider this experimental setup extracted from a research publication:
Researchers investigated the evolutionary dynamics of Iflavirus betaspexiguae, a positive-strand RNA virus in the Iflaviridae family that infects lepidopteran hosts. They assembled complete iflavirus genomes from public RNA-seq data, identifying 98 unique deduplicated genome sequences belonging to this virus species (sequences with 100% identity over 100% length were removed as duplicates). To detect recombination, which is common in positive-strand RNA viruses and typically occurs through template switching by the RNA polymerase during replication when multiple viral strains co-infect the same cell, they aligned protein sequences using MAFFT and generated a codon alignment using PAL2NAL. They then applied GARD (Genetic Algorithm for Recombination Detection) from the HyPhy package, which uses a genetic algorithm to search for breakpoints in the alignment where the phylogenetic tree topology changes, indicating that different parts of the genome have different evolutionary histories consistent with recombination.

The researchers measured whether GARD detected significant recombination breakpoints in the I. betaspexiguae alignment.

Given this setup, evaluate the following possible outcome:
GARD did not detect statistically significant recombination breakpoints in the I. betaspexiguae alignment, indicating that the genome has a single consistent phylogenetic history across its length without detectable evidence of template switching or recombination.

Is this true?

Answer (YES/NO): NO